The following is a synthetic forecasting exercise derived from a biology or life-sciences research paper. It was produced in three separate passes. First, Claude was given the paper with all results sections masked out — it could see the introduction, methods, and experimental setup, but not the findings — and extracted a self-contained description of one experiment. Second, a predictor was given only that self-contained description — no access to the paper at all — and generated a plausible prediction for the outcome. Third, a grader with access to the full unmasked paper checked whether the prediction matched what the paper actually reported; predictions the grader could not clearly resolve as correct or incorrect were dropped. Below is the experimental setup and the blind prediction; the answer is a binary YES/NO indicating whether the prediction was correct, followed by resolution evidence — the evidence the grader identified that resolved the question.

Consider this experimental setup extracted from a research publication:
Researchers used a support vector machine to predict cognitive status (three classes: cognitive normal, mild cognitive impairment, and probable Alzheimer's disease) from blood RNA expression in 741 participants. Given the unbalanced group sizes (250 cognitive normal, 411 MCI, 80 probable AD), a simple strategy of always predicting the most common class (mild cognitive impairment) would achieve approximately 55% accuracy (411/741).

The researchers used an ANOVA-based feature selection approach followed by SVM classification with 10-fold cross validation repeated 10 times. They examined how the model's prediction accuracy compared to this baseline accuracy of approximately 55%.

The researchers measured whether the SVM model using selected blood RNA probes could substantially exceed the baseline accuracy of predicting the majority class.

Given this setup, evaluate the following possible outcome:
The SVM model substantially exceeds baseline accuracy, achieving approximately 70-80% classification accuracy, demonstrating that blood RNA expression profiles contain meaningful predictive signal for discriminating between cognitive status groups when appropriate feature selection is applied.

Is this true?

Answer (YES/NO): NO